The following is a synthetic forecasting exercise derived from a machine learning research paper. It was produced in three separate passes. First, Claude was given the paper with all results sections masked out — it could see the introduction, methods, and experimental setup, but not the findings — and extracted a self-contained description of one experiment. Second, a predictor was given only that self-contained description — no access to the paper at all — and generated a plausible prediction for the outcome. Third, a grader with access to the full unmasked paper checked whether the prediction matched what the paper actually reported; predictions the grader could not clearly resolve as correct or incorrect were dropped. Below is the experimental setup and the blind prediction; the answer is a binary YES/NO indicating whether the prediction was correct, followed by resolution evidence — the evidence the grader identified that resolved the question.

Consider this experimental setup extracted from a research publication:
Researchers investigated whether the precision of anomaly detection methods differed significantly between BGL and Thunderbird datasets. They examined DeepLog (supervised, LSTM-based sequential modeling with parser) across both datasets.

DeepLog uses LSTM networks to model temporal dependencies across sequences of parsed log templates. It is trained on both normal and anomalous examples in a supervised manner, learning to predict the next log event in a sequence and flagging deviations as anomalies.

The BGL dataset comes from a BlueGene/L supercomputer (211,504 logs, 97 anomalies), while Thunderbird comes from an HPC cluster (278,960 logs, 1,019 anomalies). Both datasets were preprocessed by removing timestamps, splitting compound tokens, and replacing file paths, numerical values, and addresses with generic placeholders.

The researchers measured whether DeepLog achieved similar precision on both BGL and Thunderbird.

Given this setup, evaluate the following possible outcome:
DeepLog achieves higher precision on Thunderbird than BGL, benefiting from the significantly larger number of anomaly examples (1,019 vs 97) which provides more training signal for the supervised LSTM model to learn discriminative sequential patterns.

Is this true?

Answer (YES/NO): NO